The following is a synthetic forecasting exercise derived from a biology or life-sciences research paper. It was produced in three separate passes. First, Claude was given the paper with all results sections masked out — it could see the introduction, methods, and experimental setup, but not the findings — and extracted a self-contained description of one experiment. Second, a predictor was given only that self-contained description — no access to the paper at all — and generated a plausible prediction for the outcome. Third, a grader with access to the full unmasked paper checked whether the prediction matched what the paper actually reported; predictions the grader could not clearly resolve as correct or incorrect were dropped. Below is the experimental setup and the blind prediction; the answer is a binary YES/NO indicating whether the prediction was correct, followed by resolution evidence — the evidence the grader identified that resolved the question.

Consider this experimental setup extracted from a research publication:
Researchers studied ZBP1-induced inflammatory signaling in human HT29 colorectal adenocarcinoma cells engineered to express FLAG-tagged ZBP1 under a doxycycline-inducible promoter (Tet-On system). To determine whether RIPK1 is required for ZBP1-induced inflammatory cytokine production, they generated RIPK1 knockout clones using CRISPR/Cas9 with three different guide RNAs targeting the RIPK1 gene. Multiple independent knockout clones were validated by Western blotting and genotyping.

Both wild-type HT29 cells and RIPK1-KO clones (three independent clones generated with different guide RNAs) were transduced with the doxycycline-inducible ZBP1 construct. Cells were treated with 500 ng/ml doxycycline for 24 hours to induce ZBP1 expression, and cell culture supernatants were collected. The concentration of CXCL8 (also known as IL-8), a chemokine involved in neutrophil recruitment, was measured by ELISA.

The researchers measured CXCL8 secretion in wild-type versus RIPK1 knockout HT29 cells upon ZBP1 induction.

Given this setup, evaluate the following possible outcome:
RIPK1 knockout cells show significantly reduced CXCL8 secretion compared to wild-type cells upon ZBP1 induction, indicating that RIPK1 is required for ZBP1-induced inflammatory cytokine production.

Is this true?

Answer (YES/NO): YES